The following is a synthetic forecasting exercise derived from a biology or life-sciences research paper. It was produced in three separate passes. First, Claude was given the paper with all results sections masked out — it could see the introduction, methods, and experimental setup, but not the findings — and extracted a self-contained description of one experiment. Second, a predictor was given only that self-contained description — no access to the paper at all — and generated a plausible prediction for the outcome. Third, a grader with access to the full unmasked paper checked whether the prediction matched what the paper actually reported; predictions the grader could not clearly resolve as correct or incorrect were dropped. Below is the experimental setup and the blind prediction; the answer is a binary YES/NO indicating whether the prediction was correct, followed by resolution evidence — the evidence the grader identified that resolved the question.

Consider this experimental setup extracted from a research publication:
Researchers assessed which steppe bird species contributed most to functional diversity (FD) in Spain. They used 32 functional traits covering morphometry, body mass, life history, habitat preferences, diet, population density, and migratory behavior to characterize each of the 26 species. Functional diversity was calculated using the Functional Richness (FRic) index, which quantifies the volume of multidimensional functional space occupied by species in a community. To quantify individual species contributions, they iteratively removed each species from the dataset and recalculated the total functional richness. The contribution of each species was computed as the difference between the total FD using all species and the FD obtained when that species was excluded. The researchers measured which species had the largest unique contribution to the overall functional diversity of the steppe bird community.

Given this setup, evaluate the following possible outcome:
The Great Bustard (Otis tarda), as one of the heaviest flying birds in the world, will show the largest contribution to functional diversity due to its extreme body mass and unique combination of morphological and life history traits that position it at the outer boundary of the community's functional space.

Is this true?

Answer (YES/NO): YES